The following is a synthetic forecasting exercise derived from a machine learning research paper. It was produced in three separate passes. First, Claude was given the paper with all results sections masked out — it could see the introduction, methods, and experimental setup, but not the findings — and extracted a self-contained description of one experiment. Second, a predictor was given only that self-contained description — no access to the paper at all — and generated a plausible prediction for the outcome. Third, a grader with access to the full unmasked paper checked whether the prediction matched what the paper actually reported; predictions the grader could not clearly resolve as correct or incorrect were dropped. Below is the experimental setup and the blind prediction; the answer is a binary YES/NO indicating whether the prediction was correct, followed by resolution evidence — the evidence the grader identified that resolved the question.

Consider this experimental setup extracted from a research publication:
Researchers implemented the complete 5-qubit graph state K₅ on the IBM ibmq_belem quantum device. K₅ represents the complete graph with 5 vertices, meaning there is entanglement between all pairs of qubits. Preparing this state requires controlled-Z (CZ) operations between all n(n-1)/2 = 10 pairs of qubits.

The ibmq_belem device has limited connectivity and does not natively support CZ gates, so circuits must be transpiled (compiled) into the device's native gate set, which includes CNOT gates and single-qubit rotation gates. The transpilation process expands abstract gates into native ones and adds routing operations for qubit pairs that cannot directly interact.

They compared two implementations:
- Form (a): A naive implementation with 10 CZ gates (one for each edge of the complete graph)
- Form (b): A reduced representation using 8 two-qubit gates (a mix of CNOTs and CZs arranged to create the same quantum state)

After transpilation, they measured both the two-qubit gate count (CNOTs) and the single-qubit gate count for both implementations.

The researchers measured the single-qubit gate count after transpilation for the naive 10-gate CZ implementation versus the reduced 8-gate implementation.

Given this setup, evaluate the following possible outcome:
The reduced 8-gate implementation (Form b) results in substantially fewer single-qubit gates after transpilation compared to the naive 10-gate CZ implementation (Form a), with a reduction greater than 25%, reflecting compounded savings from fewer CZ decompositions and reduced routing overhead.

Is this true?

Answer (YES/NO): YES